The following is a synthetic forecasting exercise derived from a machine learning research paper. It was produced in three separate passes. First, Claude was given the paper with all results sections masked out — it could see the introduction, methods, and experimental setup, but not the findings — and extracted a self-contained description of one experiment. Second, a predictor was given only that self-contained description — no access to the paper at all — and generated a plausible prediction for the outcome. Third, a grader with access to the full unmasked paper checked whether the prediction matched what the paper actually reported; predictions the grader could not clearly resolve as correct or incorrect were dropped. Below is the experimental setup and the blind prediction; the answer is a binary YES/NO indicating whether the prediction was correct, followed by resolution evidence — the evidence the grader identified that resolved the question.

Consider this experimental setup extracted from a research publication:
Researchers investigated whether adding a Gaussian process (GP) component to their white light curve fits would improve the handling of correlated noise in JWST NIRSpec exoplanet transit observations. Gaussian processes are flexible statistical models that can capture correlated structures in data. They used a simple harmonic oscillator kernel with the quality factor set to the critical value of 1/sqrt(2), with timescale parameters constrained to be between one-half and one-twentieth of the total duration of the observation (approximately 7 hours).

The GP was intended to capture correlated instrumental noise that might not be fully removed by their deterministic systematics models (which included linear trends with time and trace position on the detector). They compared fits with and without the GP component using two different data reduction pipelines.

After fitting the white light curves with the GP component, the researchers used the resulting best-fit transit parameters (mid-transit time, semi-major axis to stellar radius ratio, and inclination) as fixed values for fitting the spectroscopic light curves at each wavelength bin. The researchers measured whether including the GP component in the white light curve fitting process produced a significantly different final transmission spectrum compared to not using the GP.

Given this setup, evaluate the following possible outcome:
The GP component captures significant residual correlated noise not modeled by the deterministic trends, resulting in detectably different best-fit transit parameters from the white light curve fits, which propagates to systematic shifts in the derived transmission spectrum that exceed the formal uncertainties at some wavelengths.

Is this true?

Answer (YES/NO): NO